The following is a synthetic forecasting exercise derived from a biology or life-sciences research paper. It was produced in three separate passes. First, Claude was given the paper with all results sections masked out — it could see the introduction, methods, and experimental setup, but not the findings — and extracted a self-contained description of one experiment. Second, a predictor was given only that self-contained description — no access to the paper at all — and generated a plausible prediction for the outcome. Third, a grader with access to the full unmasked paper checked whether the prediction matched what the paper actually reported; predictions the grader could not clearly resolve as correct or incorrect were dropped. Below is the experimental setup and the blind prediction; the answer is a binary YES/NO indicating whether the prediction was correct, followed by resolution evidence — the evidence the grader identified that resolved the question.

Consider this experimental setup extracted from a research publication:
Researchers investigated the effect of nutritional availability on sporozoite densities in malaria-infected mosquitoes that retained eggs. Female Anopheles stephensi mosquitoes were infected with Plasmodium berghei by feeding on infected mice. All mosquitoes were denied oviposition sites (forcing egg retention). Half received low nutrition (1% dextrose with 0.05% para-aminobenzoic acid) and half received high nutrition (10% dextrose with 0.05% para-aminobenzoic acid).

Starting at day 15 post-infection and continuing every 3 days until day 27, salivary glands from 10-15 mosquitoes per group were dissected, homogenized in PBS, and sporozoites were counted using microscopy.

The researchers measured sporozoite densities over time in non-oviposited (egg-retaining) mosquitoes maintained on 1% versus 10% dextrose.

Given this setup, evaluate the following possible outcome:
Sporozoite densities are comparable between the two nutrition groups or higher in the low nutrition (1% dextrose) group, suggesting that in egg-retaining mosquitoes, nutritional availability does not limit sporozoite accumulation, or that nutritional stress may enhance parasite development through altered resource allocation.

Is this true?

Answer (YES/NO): YES